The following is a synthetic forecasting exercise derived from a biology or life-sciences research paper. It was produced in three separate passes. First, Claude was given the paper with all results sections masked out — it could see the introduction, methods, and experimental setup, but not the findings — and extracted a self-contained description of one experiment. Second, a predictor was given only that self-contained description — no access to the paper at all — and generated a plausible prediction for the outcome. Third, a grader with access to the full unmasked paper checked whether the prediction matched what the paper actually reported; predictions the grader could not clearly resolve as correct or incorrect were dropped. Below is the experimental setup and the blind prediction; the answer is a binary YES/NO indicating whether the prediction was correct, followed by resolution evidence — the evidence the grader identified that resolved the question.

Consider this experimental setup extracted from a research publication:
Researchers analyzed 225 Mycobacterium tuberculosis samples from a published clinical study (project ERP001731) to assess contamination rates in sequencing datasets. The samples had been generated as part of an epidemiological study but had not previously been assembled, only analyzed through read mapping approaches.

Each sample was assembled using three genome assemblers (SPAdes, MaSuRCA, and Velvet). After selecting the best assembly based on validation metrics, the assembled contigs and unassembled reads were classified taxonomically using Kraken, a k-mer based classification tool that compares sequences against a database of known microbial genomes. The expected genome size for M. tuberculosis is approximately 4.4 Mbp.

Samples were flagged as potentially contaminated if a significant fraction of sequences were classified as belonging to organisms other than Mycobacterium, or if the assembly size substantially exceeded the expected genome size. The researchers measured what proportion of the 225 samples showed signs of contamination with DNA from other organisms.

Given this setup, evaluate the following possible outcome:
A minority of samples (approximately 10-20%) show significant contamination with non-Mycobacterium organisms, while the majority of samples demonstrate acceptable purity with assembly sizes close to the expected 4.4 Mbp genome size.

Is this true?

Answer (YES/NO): NO